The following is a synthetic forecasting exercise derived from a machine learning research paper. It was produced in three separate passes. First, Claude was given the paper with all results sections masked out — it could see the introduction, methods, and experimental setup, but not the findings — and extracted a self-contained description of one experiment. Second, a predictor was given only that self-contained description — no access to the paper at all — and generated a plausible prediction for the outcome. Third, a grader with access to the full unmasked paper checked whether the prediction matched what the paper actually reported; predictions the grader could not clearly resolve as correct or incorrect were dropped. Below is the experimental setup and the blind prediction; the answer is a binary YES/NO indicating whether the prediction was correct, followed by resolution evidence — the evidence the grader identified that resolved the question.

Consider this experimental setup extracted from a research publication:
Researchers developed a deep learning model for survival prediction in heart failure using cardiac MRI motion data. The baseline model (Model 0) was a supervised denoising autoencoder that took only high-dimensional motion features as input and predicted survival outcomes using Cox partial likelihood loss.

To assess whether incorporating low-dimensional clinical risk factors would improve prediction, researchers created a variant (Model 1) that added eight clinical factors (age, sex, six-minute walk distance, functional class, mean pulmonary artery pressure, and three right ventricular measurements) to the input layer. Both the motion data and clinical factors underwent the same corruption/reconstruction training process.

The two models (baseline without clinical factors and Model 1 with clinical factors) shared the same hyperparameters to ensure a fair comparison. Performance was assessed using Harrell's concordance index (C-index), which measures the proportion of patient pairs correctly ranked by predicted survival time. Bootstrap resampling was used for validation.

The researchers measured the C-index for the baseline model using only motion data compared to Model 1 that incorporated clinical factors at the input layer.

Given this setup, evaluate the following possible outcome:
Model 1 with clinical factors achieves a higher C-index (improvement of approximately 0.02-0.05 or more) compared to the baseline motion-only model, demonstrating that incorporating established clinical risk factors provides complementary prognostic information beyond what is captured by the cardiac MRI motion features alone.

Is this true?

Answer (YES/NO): NO